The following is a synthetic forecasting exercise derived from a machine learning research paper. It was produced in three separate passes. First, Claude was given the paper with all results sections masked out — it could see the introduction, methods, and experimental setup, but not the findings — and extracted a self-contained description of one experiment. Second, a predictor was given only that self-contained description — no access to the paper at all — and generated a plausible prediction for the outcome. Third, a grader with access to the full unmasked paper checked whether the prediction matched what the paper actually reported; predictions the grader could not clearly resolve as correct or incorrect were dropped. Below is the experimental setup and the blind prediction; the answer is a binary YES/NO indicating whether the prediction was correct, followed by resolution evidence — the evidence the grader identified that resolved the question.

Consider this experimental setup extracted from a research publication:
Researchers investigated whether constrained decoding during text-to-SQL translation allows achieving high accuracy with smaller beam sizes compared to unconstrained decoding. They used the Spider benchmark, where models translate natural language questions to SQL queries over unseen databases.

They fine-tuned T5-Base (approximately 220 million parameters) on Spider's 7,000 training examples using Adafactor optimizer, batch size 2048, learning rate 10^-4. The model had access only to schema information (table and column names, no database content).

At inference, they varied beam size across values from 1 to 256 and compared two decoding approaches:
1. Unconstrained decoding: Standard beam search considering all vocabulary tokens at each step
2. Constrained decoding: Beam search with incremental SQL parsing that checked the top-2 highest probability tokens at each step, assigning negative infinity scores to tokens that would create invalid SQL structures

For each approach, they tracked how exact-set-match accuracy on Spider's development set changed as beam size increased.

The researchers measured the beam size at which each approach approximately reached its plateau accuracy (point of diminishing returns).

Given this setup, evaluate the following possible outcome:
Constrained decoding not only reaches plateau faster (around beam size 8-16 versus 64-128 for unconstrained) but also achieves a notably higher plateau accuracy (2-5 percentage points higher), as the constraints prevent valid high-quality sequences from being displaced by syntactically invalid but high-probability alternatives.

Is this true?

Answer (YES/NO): NO